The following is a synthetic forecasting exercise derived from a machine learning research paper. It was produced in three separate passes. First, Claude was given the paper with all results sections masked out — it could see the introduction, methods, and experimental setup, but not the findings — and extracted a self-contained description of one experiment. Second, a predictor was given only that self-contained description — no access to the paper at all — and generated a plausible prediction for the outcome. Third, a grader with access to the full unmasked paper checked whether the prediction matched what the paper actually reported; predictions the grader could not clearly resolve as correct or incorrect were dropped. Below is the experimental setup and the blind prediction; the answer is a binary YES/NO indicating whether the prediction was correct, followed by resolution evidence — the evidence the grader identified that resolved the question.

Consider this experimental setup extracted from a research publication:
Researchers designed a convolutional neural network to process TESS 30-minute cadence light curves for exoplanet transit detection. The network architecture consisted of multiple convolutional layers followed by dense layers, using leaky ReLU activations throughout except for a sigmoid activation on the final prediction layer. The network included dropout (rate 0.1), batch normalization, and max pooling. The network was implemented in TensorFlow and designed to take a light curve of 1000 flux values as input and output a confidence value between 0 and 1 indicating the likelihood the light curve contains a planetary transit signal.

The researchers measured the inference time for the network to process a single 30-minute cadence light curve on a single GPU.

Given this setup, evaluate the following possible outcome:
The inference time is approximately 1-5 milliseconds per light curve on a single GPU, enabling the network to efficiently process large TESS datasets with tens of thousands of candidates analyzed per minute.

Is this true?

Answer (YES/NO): YES